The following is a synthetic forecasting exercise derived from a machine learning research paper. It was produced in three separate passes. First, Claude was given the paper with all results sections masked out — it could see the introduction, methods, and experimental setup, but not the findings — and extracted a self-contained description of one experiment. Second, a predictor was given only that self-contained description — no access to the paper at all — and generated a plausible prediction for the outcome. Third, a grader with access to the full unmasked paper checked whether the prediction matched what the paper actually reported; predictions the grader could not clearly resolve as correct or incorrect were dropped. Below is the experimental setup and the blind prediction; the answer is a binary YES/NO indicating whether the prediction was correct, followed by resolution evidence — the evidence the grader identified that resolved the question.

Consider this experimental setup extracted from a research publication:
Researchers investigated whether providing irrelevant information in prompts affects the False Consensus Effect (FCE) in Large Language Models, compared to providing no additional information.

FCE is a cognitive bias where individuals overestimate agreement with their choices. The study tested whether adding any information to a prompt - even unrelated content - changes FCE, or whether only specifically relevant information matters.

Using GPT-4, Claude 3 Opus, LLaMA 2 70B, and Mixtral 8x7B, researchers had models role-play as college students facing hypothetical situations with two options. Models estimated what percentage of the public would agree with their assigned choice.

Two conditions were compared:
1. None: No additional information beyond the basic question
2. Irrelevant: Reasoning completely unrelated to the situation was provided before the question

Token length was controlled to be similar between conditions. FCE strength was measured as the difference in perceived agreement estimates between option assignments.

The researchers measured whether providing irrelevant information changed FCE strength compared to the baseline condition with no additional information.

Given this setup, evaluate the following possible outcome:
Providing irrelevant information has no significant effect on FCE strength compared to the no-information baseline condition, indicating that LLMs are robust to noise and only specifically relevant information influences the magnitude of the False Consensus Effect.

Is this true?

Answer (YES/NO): NO